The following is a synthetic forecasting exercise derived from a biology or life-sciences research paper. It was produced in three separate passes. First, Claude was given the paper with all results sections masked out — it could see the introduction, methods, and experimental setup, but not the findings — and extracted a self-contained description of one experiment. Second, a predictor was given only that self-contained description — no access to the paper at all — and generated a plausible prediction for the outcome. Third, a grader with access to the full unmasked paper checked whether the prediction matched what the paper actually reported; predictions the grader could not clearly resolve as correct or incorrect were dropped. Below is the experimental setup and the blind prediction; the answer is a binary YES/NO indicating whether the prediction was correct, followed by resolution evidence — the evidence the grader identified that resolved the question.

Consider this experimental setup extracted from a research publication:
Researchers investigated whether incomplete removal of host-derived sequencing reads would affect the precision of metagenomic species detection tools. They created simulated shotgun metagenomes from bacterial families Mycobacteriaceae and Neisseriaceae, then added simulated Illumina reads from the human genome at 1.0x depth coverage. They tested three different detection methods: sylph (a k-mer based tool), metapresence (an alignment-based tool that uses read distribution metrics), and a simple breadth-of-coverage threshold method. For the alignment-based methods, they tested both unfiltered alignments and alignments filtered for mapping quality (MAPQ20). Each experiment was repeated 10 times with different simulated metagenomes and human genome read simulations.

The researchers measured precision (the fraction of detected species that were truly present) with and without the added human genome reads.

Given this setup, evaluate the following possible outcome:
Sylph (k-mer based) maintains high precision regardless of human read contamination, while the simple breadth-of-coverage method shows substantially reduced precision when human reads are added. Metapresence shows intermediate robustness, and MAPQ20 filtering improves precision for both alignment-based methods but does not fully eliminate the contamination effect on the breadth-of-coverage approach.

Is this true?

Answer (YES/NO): NO